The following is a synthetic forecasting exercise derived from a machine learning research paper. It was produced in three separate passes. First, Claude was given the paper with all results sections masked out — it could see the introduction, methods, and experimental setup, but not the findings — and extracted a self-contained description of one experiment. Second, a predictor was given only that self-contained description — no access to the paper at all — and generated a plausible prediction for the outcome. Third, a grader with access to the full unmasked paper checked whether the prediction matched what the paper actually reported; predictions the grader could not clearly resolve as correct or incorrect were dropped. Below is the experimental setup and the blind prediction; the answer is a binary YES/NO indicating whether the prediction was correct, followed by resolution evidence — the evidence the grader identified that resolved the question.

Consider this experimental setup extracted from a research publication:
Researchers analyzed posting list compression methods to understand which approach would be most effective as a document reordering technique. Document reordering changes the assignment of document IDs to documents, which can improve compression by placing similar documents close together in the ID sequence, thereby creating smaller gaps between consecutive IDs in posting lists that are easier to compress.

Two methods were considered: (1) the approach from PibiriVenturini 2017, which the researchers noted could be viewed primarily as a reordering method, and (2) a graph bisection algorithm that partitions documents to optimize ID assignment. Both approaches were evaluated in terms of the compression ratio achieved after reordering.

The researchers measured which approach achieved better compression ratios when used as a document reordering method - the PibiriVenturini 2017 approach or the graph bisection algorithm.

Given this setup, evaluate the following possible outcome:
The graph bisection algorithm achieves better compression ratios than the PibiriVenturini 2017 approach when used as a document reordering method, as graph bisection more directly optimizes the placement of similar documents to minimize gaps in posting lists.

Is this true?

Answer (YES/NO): YES